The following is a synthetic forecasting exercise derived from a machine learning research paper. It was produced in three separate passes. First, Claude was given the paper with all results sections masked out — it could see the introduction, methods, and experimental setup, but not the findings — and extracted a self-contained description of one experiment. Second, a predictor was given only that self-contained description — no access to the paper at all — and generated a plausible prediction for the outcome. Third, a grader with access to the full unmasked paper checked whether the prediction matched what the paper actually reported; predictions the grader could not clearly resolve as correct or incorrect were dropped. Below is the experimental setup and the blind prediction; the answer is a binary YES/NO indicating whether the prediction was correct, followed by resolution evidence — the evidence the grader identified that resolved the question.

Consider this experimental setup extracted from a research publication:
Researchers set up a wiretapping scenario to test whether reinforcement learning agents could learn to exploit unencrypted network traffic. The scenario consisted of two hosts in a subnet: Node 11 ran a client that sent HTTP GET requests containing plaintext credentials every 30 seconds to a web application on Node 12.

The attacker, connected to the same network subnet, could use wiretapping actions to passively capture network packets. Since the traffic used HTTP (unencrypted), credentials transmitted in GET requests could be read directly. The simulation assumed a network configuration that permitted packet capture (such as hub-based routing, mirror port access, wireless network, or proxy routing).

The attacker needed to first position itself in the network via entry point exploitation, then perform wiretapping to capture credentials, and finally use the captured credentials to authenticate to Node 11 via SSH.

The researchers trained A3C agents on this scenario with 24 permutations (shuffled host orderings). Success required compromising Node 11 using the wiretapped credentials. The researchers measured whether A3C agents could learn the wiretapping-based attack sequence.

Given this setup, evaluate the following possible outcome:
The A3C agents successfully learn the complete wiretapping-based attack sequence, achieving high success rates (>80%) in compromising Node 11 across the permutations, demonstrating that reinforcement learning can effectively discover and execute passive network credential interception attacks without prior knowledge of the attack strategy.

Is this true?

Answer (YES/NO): YES